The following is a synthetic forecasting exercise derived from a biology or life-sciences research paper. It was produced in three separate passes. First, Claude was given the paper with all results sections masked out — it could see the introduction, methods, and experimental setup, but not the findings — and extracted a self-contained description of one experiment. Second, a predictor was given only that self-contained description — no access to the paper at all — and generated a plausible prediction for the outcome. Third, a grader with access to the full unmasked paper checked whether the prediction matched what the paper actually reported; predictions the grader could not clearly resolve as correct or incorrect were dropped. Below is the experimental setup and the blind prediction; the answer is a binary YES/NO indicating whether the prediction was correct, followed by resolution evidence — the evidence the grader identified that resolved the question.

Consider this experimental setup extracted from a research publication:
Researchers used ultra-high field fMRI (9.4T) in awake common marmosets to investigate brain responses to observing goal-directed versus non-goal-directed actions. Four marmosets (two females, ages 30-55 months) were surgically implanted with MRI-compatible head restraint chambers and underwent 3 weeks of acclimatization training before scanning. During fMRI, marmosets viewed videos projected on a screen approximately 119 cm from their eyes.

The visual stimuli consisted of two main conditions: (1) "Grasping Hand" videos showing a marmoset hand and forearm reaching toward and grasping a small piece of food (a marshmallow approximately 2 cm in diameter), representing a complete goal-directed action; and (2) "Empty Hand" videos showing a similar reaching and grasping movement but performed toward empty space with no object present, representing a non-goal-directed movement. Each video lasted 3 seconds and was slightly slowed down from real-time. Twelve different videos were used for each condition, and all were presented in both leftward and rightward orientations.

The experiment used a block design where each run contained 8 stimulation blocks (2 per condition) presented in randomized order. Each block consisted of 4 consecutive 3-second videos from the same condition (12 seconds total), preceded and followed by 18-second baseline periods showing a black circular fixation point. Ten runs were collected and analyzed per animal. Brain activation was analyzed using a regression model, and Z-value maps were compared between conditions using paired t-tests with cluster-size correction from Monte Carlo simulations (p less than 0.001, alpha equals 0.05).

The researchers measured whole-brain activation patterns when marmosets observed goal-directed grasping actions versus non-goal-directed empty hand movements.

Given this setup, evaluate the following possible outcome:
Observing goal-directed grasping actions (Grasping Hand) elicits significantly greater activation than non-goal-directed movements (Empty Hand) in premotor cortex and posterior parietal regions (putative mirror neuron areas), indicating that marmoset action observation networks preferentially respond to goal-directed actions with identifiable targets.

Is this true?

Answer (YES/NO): NO